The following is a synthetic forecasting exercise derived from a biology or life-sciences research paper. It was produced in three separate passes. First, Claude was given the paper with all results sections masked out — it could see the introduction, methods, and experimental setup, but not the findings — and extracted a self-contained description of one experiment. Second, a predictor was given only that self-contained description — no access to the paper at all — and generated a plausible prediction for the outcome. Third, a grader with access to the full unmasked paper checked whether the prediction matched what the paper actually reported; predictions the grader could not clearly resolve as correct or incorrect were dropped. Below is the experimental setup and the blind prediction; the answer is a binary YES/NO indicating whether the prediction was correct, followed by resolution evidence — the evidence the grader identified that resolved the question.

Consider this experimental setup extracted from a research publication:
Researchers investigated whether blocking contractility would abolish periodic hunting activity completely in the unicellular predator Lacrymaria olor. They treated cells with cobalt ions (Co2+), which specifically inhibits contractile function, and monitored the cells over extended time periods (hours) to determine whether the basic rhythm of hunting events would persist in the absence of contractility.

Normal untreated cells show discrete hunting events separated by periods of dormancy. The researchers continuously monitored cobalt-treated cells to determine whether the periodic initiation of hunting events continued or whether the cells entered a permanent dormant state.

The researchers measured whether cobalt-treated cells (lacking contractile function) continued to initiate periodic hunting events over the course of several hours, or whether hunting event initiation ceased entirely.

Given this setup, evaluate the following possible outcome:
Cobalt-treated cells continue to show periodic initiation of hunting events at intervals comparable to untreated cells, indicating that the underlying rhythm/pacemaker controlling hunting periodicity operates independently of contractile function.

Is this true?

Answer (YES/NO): YES